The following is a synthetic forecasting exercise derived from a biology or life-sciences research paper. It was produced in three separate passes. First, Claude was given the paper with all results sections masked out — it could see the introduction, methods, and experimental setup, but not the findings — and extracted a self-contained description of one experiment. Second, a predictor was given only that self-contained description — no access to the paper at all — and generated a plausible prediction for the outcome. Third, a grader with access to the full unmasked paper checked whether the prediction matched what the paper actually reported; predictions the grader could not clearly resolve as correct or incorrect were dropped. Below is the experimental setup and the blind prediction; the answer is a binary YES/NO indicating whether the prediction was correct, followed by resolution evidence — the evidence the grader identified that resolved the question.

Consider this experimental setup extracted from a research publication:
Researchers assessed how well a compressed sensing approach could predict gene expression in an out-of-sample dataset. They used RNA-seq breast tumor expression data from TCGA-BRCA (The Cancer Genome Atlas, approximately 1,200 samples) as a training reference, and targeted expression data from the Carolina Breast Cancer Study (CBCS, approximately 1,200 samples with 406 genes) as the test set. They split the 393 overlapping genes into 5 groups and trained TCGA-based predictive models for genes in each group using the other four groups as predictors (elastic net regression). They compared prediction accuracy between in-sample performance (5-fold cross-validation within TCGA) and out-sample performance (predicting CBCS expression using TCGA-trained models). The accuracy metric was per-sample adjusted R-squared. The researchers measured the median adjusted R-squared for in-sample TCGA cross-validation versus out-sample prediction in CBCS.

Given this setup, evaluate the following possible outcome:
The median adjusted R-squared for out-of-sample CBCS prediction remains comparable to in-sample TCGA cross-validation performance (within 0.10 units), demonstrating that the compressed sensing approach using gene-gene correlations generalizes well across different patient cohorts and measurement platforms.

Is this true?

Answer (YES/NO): NO